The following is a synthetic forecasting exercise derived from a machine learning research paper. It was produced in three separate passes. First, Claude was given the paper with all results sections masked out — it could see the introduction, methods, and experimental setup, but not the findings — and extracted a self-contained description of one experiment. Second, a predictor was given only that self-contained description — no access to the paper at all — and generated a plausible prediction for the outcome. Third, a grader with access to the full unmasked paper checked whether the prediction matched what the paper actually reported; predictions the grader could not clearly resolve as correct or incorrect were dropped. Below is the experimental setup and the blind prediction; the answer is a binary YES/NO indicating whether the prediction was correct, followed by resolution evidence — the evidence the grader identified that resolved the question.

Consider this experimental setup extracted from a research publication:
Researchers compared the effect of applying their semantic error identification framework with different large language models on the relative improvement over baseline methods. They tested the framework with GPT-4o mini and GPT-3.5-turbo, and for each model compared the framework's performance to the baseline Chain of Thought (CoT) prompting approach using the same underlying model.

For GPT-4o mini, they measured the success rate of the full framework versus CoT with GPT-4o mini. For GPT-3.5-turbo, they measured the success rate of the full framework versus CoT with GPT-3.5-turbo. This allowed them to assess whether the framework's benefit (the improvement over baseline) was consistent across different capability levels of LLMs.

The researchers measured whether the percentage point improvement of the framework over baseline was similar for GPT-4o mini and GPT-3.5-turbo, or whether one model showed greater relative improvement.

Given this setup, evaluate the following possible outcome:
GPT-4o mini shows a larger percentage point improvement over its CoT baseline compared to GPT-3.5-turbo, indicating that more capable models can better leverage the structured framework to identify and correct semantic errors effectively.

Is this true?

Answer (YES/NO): NO